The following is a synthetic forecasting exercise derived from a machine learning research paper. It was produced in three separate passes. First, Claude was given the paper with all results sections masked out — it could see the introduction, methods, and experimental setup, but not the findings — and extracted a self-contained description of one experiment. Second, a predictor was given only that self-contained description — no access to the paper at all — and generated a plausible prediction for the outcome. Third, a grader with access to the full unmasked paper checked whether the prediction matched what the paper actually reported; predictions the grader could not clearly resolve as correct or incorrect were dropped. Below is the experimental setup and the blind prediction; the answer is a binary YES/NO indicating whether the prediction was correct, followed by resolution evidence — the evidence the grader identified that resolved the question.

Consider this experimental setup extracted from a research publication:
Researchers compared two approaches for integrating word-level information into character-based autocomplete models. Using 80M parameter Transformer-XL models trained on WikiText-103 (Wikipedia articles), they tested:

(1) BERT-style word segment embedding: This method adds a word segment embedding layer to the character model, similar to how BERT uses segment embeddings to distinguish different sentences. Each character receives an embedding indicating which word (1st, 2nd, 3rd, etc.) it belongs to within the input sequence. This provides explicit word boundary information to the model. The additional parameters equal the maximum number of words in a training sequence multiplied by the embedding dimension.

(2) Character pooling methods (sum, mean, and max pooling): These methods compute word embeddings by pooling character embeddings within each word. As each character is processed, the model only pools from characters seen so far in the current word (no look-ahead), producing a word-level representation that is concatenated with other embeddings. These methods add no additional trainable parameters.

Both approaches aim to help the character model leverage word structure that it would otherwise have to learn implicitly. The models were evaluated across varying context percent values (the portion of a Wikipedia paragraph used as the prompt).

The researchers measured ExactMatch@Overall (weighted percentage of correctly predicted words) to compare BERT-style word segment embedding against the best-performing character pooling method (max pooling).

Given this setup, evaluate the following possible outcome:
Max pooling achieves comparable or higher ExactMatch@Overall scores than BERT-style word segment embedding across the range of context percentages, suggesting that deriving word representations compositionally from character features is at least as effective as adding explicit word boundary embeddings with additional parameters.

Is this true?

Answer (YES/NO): NO